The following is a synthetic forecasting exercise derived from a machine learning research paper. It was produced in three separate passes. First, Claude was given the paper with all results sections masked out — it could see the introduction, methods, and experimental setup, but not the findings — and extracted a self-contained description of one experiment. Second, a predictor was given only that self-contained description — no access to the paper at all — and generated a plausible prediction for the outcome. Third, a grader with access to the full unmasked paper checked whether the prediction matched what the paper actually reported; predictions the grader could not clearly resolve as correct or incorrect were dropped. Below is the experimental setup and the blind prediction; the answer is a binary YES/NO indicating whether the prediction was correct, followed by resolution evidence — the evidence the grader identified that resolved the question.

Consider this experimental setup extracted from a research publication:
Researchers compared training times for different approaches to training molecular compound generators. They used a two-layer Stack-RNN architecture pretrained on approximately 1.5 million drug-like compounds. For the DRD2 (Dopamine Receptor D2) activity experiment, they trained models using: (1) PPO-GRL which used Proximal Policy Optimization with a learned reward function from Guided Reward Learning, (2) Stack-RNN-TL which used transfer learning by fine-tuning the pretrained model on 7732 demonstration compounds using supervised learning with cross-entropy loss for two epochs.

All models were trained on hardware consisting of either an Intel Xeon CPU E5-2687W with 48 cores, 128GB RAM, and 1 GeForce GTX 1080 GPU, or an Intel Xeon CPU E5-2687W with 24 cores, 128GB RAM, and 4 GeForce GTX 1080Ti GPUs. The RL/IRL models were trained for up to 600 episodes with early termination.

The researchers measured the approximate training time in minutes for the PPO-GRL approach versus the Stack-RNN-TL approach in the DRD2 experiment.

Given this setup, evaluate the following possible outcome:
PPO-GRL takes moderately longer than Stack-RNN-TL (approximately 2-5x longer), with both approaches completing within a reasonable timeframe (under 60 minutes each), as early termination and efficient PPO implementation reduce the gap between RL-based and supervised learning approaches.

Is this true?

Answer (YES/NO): NO